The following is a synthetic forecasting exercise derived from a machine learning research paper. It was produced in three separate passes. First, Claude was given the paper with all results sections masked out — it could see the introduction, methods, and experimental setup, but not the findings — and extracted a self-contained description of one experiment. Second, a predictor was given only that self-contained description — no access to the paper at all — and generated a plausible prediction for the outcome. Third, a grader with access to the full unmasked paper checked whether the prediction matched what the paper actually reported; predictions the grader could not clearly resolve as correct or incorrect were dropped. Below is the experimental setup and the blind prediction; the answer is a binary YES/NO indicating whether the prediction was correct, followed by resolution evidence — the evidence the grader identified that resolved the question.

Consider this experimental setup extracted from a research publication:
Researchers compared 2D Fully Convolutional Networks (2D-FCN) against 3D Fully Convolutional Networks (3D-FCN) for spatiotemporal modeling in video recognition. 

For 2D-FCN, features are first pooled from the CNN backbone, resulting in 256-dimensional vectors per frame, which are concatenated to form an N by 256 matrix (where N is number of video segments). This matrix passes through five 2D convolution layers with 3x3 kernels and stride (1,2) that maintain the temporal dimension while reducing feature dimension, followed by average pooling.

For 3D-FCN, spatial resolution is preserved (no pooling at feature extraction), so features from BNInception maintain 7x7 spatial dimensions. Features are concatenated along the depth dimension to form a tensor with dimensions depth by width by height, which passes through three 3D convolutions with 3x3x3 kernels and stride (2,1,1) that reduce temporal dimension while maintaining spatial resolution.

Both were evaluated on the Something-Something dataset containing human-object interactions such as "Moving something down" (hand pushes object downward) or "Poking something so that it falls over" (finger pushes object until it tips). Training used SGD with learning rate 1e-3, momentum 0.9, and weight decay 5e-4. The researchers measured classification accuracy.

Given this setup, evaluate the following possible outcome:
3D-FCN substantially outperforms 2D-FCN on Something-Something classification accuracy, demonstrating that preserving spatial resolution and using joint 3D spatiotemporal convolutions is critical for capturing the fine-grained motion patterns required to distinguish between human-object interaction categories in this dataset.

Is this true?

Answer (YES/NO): YES